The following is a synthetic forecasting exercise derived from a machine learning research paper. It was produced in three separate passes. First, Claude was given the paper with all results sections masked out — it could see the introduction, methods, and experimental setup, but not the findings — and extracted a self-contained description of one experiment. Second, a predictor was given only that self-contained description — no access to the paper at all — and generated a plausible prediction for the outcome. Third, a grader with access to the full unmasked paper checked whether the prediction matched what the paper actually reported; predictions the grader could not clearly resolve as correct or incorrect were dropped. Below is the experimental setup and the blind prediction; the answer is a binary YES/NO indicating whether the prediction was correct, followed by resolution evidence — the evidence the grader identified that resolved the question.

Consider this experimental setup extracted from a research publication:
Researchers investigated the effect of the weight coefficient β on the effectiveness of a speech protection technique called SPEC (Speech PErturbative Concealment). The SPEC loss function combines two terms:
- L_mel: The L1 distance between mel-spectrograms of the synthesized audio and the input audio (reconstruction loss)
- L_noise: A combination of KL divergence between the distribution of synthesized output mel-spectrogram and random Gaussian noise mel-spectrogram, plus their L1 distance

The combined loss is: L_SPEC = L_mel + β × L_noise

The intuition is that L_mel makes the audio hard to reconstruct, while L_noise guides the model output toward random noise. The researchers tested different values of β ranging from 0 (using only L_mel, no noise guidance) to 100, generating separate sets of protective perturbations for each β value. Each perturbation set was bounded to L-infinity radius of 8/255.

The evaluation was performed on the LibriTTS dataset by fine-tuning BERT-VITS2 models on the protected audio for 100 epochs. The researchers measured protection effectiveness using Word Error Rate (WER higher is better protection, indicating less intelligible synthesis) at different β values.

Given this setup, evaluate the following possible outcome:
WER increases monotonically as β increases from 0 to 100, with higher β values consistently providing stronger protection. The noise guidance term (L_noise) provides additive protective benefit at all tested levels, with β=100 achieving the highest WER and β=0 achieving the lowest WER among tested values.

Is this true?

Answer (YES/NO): NO